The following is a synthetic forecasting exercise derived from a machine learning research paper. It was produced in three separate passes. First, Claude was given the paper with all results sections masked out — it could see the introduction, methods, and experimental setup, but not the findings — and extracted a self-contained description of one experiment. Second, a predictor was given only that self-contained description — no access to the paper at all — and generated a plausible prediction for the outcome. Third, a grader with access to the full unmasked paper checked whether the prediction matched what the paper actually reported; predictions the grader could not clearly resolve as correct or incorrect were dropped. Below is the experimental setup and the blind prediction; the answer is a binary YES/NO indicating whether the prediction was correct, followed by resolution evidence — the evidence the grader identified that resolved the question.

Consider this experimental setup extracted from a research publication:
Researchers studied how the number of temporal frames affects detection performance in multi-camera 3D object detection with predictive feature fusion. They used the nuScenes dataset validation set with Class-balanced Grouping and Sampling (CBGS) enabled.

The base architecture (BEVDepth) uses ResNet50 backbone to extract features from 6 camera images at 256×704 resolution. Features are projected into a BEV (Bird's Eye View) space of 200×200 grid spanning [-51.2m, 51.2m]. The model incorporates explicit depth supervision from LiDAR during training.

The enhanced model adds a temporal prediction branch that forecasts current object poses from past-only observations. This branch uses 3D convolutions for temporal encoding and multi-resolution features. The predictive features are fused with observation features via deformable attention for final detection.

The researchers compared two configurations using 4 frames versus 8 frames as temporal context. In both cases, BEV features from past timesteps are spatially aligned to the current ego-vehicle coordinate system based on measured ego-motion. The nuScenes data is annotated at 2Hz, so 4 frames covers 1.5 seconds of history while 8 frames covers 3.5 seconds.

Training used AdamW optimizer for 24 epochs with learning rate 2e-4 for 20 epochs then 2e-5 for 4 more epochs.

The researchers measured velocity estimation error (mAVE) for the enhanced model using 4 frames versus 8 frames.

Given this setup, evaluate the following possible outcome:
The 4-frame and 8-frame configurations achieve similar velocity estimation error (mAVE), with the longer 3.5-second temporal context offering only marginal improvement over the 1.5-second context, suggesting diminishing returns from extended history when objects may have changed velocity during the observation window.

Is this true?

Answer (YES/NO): NO